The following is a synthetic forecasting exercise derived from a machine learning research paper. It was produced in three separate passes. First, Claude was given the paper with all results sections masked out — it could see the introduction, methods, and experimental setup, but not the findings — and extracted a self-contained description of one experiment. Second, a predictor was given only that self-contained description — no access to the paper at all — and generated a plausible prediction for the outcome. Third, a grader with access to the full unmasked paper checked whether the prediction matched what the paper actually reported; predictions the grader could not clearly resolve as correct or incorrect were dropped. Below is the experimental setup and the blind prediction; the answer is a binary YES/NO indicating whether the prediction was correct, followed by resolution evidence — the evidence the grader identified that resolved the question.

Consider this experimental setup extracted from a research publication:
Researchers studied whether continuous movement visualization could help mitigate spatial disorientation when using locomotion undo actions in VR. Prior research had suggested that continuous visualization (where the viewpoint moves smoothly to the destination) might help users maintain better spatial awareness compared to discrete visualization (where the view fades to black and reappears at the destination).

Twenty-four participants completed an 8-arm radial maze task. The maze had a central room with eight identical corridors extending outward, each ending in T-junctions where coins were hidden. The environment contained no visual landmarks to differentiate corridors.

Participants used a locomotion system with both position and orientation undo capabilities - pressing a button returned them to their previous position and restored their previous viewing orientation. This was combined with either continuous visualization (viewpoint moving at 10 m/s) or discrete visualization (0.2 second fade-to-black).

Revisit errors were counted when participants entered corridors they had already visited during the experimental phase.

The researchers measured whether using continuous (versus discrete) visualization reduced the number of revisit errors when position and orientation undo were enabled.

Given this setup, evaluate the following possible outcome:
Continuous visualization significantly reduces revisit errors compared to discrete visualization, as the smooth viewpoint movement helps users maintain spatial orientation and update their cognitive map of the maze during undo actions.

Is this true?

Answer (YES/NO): NO